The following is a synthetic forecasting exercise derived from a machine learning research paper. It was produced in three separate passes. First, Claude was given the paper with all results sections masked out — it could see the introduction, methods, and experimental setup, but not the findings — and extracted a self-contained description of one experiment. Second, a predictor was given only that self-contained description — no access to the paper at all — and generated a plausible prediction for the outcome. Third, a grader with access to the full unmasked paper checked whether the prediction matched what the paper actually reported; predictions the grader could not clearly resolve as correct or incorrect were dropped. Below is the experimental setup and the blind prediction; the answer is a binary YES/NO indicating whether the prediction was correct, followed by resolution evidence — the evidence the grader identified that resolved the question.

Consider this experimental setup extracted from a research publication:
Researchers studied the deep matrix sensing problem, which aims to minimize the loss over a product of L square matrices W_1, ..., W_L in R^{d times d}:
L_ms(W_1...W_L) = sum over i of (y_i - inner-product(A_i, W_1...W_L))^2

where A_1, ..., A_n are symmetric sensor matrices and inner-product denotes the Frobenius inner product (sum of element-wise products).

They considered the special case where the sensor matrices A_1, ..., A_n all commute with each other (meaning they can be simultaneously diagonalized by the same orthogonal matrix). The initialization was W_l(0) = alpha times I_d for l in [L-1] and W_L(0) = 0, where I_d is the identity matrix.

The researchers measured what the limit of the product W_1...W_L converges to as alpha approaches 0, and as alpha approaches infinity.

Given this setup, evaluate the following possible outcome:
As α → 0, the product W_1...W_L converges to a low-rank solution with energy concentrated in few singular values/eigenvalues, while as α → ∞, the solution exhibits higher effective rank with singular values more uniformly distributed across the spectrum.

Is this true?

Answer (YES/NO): NO